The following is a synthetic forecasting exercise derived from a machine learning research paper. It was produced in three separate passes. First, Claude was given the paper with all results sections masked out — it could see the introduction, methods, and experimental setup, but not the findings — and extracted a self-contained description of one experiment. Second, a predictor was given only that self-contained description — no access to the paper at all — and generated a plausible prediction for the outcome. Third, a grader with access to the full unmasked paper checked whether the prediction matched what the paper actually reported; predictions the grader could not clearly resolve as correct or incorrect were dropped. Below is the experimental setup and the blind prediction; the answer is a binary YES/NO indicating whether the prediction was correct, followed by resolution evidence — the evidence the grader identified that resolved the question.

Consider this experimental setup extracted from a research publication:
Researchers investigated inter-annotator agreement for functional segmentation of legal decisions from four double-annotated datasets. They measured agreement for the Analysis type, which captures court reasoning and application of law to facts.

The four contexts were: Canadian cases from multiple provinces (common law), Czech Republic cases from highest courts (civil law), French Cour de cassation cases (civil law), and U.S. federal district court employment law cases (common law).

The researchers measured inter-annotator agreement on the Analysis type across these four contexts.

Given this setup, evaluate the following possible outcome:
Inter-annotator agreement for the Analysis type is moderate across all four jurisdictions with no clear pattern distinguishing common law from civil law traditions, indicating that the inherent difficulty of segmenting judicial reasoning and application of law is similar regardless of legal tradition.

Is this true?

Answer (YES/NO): NO